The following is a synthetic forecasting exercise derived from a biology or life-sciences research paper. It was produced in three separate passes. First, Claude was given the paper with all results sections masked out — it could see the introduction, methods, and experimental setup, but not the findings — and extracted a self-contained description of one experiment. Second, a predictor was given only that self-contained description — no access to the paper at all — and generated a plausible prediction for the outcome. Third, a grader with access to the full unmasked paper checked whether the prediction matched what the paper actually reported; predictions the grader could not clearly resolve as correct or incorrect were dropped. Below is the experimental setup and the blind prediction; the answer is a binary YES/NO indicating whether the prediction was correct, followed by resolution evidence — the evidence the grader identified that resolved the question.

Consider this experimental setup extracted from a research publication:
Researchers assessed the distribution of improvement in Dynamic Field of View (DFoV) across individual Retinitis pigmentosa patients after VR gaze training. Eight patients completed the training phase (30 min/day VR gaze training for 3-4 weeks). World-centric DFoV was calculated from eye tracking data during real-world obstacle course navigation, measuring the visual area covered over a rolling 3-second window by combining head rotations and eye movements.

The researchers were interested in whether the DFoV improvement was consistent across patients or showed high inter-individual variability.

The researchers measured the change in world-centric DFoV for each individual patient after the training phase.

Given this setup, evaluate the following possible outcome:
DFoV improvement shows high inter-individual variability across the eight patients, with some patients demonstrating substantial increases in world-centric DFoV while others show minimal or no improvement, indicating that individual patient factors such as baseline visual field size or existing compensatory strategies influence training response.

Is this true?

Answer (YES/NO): YES